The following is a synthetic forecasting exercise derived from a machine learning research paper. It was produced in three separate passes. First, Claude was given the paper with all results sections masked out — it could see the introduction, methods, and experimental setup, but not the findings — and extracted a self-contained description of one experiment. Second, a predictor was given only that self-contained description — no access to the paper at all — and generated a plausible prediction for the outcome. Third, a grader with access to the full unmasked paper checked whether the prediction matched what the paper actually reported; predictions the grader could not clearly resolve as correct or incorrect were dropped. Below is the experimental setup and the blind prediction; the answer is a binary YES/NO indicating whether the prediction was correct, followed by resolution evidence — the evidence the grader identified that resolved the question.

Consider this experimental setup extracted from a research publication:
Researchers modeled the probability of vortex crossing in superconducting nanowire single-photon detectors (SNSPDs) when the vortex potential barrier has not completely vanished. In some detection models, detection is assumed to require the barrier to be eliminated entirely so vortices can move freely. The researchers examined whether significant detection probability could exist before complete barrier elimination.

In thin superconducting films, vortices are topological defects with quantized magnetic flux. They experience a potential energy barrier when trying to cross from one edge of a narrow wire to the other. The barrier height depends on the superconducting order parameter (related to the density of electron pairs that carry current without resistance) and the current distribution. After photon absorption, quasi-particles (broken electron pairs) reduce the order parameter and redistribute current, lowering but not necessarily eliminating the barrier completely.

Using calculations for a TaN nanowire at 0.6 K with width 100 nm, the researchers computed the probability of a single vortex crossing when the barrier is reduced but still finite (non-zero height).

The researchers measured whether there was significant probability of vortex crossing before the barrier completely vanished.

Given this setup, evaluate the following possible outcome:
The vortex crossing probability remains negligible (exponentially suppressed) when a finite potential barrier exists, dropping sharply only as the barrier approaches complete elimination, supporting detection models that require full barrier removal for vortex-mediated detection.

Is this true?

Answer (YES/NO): NO